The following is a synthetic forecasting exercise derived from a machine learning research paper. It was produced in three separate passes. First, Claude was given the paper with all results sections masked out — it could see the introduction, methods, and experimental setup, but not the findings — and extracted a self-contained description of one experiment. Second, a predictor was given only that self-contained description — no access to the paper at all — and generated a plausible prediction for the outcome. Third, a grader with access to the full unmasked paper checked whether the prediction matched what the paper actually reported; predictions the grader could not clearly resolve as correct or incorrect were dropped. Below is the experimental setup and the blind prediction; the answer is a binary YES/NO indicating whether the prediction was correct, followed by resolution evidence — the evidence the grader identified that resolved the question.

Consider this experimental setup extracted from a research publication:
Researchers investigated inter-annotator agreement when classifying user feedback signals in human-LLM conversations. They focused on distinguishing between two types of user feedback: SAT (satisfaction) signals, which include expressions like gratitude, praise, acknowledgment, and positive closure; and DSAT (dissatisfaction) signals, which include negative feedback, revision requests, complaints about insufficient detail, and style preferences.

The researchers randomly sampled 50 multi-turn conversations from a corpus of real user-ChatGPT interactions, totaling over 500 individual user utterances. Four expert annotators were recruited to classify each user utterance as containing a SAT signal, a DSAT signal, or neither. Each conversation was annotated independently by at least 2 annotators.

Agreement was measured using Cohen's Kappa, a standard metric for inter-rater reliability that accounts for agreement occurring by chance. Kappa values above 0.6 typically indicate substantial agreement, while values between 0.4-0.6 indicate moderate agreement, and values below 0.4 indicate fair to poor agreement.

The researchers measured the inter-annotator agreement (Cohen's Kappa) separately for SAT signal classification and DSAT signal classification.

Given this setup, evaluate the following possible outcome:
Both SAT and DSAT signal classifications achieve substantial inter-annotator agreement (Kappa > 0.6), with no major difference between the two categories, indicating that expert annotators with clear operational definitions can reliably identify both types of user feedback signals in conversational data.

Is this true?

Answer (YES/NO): NO